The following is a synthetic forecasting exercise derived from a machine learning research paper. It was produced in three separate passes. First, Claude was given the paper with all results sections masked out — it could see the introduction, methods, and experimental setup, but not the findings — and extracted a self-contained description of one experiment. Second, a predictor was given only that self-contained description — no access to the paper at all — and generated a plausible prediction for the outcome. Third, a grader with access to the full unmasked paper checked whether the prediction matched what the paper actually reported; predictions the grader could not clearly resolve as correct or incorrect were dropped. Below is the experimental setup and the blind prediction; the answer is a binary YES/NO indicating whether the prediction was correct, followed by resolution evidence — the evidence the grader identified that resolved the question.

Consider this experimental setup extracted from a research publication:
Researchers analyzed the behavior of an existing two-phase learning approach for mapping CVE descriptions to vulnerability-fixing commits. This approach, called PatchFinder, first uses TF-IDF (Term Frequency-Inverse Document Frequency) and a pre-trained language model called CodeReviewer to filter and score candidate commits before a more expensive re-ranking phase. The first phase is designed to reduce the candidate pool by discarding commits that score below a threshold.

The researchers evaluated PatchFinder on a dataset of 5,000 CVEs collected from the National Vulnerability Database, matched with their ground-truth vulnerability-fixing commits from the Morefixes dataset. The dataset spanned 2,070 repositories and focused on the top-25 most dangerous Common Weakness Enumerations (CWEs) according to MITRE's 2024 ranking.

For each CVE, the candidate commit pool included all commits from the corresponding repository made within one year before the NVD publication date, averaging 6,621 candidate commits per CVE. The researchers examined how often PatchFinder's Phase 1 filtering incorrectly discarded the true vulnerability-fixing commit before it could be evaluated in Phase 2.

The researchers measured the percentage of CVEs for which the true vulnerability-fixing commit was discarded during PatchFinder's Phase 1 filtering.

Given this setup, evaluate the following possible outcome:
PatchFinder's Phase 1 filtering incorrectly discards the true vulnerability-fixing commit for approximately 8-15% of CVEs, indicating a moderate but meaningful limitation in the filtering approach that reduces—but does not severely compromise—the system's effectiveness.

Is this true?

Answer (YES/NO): NO